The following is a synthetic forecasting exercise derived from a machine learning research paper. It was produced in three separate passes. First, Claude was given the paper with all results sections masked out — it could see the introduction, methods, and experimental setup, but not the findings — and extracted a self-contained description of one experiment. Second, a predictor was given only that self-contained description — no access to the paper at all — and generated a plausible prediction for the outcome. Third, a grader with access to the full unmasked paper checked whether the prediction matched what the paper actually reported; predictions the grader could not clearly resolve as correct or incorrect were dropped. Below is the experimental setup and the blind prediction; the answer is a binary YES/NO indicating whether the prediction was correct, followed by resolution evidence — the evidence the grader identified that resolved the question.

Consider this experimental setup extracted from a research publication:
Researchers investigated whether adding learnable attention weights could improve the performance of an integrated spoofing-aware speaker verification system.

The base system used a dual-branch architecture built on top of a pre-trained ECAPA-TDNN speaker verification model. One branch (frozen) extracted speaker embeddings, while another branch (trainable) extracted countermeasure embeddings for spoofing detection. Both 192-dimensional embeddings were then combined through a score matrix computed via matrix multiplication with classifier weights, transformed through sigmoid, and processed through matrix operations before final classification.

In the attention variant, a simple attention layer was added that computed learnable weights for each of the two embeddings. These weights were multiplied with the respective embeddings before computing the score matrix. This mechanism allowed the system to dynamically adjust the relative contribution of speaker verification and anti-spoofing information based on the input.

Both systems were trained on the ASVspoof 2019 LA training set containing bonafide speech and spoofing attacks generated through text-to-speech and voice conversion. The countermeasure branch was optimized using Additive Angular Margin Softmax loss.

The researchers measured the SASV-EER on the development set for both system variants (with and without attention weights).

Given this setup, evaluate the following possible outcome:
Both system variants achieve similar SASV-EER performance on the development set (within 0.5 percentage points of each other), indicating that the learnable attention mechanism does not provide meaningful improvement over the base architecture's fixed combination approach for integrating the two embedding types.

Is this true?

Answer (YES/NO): NO